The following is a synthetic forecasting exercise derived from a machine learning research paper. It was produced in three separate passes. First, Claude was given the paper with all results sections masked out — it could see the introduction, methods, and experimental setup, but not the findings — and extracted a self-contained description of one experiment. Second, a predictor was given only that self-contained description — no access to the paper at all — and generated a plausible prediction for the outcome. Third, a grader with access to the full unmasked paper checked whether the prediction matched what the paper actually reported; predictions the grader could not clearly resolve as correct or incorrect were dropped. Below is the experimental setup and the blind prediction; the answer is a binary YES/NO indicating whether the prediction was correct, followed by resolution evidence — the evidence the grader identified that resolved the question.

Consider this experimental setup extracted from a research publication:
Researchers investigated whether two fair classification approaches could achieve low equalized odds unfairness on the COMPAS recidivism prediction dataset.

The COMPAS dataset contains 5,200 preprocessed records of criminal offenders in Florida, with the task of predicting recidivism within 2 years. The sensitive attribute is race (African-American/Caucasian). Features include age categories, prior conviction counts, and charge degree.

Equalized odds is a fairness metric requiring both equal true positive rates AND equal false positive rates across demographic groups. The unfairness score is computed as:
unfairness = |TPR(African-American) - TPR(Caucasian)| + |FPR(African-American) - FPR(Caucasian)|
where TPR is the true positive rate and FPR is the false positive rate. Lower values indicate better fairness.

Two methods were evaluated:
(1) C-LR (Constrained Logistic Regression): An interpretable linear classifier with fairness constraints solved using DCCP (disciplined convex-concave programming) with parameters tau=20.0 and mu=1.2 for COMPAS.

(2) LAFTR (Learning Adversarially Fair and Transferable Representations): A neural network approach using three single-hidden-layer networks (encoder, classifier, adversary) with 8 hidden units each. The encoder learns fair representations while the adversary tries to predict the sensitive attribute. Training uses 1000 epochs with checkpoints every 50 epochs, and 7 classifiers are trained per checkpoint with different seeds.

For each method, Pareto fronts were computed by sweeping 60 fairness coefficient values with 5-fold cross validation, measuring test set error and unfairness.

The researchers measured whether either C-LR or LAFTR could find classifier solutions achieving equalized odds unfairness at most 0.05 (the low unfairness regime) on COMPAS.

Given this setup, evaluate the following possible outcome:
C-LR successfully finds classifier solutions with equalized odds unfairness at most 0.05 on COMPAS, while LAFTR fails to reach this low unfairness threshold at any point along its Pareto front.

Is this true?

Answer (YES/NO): NO